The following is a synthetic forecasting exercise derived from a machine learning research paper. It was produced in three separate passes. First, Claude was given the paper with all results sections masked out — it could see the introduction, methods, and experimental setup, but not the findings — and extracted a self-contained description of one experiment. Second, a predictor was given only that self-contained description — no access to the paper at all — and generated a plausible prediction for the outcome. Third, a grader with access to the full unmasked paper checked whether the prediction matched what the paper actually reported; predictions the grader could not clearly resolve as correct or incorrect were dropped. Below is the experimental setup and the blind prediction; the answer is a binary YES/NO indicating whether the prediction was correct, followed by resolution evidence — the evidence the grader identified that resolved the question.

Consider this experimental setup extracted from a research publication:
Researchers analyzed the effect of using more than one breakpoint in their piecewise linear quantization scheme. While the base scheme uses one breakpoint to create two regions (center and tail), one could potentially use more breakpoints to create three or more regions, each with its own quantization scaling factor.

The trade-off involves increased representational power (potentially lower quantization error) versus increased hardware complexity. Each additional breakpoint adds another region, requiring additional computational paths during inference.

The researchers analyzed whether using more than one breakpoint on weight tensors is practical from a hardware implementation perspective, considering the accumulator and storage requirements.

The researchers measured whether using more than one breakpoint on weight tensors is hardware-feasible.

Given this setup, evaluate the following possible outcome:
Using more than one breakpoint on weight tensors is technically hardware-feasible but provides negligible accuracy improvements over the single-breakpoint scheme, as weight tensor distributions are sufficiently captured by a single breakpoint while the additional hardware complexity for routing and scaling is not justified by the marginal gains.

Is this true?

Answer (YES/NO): NO